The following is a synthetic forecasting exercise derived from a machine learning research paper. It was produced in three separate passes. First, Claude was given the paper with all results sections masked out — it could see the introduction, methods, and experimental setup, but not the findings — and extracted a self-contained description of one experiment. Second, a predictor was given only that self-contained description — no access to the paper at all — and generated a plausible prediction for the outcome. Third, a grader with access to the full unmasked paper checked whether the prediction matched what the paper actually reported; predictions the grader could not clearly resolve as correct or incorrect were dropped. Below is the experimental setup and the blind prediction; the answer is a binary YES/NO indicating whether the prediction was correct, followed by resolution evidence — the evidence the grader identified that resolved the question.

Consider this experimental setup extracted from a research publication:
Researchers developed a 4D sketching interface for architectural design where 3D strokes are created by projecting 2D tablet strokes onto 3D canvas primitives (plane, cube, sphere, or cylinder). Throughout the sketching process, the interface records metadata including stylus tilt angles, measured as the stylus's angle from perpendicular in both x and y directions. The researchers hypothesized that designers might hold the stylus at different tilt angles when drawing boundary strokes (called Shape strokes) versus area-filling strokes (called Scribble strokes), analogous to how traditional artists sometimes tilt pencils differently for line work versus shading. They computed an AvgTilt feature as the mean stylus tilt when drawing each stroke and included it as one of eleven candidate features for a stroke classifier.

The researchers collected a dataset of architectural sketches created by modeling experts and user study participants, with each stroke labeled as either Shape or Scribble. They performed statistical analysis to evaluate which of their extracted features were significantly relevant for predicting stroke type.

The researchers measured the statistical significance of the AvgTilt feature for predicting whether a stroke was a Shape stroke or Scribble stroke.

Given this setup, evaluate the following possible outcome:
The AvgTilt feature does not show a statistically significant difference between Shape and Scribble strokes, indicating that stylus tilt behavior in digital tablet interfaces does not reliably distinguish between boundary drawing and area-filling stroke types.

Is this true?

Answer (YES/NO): YES